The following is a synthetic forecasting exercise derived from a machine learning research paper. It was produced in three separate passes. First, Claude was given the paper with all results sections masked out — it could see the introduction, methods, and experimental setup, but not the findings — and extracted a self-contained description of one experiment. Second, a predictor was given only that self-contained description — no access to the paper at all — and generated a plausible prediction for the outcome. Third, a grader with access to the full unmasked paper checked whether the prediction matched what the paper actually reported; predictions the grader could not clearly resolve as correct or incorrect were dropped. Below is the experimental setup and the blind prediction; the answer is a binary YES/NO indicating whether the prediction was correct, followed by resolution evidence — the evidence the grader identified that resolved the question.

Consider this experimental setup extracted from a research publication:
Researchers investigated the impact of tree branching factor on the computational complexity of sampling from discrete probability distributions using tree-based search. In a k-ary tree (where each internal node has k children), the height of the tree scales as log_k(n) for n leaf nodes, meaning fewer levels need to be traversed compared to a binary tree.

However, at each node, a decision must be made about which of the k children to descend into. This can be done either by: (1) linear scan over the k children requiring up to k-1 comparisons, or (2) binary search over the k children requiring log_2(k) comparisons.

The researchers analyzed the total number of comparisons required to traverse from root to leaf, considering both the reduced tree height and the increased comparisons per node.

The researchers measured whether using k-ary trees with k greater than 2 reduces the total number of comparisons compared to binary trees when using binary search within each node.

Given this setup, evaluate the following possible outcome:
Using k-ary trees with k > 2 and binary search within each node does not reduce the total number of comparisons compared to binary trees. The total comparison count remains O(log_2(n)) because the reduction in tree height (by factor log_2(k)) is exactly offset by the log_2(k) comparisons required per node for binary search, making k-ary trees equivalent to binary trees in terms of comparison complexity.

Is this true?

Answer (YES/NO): YES